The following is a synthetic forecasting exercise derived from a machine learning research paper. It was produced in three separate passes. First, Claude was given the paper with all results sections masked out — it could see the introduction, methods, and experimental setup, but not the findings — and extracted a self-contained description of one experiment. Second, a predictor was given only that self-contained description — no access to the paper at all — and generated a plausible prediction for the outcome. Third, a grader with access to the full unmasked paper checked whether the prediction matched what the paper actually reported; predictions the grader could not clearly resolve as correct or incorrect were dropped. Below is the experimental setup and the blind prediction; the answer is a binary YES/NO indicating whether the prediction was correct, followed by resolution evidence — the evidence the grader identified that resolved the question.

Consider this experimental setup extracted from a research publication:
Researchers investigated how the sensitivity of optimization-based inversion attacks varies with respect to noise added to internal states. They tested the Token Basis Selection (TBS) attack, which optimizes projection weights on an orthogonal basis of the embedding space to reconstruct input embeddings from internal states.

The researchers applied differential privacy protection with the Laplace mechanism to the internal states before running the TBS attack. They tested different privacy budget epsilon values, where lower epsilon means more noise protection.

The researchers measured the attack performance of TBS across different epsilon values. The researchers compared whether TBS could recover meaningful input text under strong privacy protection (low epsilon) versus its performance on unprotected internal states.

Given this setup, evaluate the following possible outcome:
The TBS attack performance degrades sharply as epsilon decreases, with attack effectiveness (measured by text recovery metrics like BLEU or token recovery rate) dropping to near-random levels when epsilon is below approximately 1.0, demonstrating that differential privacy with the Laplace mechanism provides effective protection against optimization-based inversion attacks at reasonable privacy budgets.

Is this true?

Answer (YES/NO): NO